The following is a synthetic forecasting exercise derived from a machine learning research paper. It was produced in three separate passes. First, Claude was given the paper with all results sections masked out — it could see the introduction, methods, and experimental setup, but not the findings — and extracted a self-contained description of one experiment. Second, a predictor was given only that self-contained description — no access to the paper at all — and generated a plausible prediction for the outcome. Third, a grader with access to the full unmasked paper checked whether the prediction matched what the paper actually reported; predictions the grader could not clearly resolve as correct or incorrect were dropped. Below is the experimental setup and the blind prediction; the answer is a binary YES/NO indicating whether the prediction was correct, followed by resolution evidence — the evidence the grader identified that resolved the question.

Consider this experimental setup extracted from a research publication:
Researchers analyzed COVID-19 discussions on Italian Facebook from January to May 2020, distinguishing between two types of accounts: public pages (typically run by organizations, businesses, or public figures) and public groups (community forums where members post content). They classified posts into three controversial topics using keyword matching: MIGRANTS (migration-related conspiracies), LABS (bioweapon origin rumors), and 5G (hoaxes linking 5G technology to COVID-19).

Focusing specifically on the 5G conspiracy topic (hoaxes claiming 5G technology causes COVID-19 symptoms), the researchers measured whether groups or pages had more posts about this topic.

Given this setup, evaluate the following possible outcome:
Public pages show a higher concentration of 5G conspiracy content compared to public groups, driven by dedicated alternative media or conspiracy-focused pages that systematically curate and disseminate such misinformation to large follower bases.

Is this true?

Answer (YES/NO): NO